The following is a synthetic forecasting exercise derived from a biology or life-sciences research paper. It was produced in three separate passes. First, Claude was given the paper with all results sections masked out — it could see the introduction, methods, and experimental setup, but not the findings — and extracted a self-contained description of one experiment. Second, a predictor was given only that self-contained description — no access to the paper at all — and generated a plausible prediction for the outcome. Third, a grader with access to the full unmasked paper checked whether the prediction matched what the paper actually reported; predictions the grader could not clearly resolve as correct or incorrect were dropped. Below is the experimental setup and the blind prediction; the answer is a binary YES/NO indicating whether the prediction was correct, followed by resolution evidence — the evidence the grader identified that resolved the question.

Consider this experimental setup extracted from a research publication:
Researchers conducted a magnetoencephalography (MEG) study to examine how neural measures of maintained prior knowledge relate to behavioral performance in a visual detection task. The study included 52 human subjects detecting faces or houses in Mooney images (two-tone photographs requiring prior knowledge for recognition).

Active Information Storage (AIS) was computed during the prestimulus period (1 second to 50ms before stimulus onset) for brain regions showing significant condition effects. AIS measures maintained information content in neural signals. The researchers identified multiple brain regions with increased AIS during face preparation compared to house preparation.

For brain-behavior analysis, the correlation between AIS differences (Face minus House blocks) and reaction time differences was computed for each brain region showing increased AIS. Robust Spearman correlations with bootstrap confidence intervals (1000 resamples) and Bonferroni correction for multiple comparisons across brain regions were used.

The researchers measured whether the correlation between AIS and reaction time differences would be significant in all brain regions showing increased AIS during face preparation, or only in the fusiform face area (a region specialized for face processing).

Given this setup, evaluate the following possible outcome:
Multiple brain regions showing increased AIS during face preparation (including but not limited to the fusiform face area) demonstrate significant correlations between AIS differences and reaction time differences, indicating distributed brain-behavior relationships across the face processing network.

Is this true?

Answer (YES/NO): NO